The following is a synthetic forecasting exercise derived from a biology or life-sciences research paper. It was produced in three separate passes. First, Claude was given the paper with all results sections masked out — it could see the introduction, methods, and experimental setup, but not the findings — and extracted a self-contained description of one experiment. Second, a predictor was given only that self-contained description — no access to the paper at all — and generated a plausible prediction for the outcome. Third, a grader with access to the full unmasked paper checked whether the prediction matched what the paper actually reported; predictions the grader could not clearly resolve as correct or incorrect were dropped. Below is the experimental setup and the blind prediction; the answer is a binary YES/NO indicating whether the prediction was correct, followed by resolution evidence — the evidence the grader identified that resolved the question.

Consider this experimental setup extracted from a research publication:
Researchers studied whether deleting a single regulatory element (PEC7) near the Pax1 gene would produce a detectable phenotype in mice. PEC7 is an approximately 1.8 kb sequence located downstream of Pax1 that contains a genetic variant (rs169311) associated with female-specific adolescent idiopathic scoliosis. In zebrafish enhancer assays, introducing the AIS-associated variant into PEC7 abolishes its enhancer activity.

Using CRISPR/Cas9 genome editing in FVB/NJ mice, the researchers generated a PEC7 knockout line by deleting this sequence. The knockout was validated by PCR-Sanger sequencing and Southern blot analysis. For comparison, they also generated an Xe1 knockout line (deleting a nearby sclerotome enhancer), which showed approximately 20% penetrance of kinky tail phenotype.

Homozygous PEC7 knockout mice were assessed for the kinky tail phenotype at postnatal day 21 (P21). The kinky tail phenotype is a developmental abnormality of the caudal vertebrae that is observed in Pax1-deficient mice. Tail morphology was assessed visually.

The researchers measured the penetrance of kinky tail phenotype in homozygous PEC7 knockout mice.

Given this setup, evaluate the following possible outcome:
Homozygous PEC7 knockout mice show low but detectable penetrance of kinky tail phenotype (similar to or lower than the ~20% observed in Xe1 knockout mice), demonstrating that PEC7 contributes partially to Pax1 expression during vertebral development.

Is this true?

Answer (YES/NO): NO